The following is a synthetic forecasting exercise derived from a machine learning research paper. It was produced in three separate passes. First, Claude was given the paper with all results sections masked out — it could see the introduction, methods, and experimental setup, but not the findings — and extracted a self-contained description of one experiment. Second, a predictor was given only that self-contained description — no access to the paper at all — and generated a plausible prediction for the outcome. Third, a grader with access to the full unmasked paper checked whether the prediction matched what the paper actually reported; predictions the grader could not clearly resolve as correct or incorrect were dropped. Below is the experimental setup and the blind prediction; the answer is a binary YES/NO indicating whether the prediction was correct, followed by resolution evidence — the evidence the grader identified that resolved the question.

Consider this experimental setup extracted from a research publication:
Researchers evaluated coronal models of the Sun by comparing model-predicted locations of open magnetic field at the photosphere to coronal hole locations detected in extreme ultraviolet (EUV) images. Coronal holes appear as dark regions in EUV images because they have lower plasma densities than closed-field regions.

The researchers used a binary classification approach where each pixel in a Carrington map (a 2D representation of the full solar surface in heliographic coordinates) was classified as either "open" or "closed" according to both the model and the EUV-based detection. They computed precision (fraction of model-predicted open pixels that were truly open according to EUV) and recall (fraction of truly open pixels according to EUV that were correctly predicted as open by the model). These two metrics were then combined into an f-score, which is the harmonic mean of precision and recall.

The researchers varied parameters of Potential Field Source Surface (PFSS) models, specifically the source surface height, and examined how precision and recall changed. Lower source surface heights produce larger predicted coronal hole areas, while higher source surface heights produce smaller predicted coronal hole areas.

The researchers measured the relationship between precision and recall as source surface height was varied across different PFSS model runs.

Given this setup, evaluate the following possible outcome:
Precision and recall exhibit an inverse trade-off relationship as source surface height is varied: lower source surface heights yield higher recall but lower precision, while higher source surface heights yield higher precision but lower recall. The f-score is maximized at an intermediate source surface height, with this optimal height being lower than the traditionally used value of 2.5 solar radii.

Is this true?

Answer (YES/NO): NO